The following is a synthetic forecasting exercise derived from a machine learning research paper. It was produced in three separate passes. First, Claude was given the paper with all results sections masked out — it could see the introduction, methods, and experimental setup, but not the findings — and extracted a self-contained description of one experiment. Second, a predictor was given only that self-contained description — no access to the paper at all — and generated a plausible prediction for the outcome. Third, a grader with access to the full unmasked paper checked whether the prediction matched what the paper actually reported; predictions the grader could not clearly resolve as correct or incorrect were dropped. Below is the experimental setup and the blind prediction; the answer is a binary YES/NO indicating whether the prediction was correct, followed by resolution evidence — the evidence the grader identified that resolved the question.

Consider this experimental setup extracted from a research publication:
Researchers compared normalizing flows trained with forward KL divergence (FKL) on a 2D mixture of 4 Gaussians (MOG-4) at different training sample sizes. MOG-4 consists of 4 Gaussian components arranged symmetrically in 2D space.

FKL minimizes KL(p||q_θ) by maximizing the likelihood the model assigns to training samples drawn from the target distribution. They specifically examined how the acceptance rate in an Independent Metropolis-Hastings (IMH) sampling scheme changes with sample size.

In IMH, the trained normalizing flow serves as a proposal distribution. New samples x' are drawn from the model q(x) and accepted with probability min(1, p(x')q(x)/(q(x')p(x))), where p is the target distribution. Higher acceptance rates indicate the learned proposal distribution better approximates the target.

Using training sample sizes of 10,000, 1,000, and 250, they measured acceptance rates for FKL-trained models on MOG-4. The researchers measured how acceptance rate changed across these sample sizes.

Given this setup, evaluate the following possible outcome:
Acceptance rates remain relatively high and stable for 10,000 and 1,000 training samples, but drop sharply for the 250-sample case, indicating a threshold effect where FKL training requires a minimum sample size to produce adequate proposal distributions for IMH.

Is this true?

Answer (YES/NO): NO